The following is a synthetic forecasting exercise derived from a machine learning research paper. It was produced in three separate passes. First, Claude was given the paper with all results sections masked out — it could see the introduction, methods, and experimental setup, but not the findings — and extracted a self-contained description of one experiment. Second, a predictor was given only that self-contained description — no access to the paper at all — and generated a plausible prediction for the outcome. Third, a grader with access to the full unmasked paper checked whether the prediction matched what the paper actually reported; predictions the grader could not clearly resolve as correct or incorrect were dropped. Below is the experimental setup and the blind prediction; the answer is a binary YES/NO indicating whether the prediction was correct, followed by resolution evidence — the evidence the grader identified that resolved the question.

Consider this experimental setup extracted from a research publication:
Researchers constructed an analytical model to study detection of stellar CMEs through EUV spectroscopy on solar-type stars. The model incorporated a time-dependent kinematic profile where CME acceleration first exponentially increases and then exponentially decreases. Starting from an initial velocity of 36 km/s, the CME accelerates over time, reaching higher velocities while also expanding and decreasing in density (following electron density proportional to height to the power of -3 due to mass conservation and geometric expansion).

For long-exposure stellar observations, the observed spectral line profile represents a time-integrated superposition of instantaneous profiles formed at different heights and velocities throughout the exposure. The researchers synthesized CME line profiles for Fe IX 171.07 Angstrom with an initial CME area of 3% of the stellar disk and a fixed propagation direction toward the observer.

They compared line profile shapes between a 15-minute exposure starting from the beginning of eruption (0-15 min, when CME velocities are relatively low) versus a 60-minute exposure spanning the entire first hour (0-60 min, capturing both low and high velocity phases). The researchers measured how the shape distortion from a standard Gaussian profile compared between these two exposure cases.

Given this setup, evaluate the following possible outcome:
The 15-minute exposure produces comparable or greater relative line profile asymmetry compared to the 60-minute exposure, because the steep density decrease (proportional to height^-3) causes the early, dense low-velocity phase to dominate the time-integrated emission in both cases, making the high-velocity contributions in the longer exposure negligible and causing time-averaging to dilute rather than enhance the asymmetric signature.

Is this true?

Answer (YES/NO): YES